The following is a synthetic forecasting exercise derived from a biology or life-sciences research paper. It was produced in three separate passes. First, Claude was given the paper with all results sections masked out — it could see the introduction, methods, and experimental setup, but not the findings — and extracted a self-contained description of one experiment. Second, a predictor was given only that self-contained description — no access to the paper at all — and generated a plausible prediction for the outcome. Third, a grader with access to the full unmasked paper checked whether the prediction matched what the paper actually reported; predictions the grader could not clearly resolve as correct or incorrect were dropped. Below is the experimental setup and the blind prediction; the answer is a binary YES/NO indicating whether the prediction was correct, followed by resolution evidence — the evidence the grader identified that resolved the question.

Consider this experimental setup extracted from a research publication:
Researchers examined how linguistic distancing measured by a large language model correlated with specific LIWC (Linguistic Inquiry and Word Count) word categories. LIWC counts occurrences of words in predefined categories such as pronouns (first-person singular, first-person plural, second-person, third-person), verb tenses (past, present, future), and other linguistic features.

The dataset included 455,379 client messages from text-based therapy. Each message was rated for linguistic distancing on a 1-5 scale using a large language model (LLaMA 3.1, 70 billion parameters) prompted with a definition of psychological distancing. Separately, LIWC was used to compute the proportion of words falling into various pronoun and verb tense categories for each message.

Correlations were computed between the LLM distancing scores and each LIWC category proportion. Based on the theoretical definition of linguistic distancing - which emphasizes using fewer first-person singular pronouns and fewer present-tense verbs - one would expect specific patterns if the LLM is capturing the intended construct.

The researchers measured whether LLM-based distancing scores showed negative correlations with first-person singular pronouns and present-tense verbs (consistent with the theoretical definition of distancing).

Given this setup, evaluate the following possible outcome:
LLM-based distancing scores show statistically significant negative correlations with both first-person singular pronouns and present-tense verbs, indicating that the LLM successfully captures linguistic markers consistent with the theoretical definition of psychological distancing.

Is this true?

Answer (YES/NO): YES